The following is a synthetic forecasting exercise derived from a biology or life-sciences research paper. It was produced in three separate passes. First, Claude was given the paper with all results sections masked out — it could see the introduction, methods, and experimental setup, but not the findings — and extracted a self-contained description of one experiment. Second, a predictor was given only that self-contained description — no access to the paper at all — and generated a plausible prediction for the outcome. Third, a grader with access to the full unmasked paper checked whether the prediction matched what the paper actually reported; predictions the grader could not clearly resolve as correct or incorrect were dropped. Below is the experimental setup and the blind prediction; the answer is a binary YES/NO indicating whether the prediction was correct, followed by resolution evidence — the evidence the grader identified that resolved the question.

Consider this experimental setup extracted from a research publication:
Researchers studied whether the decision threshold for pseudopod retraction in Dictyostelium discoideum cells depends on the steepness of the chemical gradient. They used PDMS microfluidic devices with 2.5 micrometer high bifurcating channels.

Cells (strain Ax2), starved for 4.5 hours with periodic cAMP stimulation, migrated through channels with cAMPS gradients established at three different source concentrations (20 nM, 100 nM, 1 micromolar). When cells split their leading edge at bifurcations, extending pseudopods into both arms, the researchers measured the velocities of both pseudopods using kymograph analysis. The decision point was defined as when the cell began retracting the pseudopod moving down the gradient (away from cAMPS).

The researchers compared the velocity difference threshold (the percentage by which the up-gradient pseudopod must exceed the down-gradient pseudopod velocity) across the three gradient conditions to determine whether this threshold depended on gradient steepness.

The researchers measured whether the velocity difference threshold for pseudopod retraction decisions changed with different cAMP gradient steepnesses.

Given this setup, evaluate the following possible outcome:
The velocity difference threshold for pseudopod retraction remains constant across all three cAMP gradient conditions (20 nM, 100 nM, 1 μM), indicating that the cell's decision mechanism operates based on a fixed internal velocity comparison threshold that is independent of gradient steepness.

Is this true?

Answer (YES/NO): YES